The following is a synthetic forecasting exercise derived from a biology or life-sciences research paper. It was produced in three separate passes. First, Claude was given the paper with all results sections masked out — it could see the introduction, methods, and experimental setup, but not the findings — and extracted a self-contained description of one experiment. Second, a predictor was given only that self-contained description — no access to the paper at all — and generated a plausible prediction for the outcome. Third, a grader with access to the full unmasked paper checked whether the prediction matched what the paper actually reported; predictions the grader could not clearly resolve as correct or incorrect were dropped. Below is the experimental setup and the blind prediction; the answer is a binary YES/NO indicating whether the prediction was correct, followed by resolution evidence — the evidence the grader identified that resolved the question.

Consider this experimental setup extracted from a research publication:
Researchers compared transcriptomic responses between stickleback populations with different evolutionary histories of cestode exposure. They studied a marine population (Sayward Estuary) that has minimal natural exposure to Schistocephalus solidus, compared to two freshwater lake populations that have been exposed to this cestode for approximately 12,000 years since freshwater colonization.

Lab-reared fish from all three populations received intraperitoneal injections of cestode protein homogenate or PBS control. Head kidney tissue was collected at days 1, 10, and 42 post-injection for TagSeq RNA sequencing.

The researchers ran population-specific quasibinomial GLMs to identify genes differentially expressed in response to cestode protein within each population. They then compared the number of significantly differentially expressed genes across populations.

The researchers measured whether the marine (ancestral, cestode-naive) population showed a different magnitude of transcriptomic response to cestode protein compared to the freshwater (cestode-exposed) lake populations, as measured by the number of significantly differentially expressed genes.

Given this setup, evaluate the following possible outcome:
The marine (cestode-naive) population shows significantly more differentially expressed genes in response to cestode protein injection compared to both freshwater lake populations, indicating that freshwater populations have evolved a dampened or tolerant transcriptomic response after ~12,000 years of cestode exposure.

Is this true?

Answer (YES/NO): NO